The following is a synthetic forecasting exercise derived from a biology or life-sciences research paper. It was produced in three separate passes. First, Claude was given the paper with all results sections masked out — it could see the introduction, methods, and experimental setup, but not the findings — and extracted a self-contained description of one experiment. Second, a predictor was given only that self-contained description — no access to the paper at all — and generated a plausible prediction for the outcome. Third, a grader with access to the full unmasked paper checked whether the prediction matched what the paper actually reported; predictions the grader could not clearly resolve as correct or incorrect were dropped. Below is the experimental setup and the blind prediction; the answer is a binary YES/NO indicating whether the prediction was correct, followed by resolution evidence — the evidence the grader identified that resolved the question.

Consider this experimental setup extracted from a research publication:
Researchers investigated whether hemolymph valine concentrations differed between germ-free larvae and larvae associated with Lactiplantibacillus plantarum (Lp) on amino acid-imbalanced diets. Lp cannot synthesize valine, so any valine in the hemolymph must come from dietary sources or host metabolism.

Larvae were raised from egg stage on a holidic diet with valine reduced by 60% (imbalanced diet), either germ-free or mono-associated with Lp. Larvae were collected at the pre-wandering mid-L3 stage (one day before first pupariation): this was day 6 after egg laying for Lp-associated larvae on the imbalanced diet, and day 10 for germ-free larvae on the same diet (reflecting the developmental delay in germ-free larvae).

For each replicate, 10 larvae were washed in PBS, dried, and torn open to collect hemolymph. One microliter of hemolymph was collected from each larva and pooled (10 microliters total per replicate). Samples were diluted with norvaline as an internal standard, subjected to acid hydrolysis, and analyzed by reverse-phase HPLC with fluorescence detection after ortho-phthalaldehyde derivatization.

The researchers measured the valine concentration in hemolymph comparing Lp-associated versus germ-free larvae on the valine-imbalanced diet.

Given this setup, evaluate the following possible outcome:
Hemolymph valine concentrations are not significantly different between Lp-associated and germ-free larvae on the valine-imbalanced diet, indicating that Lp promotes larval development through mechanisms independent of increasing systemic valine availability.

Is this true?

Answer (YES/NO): NO